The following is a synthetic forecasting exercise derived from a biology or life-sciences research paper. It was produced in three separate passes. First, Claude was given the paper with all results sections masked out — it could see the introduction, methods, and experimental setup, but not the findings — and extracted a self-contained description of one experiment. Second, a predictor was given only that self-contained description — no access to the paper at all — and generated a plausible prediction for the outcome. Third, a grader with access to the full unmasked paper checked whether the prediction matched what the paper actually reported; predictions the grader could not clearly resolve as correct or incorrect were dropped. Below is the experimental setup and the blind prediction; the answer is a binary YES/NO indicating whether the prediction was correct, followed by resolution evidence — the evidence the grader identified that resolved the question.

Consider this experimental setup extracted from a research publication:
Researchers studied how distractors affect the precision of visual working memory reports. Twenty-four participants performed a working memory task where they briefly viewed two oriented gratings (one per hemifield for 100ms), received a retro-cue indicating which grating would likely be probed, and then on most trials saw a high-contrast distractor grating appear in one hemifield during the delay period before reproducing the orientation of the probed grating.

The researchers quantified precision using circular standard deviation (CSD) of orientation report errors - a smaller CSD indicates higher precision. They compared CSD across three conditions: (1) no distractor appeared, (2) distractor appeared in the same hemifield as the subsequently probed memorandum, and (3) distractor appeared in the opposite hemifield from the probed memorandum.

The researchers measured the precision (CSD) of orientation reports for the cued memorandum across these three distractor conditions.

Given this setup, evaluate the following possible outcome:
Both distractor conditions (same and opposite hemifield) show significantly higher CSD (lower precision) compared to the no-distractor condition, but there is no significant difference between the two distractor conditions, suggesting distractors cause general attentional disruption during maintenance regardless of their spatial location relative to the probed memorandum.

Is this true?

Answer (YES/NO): NO